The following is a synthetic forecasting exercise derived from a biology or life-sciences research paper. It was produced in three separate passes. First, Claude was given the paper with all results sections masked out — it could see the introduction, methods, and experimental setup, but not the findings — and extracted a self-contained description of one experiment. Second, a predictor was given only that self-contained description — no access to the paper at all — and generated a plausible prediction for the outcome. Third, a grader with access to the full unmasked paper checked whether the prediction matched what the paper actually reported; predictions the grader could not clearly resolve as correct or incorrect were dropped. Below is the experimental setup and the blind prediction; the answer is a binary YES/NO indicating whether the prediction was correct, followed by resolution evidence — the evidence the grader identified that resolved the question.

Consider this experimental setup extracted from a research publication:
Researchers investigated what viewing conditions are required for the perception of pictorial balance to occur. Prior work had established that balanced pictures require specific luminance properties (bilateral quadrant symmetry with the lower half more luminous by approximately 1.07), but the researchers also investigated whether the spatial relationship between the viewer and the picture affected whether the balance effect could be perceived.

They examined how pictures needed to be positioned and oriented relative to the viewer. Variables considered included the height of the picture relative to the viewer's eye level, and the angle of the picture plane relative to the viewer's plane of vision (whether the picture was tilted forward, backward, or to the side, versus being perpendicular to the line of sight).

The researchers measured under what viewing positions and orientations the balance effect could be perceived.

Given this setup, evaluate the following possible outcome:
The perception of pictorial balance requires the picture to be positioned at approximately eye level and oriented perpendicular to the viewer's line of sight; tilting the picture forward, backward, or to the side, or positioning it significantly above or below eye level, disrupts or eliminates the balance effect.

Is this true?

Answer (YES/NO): YES